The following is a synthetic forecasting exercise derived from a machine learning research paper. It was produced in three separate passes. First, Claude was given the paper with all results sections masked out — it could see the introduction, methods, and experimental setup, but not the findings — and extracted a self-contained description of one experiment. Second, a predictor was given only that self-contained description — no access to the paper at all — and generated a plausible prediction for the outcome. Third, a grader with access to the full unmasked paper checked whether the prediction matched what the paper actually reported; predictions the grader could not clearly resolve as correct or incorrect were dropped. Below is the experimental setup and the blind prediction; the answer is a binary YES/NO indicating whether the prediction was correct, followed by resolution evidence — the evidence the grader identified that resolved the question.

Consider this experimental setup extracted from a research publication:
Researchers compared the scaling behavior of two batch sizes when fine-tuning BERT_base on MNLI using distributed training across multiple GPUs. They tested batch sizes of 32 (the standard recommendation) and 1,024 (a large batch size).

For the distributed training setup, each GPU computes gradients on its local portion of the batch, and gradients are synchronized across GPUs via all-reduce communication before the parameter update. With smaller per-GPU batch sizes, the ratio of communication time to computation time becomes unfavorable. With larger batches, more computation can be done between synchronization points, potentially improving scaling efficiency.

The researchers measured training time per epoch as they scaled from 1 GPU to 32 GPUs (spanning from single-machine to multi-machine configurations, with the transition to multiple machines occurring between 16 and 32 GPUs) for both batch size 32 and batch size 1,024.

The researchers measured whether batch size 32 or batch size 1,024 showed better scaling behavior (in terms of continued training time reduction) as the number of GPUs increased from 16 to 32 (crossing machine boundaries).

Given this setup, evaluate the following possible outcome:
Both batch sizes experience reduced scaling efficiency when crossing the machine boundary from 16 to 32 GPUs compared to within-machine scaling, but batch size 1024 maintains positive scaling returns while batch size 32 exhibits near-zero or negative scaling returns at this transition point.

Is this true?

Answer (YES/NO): NO